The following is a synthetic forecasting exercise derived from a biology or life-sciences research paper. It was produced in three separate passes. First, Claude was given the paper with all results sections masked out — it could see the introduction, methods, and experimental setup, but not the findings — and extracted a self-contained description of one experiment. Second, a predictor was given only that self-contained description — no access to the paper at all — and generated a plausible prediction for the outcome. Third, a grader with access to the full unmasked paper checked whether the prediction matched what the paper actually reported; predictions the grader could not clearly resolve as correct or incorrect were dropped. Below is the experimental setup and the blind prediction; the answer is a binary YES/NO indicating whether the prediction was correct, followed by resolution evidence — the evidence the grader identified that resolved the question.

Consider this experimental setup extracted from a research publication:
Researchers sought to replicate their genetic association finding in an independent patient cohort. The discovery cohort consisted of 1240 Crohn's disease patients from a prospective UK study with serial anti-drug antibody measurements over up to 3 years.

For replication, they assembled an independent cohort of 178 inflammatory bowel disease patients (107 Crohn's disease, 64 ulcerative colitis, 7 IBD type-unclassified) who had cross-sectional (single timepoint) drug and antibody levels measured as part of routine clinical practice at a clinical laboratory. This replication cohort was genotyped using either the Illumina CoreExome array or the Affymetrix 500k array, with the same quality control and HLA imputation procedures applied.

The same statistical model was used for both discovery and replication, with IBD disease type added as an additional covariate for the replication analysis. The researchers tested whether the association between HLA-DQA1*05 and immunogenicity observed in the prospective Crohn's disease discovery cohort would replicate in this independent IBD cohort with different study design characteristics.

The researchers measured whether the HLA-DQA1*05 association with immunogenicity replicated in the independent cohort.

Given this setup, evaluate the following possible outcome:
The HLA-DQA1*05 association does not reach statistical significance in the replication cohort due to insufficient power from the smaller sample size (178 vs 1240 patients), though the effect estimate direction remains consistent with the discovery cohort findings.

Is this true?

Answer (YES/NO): NO